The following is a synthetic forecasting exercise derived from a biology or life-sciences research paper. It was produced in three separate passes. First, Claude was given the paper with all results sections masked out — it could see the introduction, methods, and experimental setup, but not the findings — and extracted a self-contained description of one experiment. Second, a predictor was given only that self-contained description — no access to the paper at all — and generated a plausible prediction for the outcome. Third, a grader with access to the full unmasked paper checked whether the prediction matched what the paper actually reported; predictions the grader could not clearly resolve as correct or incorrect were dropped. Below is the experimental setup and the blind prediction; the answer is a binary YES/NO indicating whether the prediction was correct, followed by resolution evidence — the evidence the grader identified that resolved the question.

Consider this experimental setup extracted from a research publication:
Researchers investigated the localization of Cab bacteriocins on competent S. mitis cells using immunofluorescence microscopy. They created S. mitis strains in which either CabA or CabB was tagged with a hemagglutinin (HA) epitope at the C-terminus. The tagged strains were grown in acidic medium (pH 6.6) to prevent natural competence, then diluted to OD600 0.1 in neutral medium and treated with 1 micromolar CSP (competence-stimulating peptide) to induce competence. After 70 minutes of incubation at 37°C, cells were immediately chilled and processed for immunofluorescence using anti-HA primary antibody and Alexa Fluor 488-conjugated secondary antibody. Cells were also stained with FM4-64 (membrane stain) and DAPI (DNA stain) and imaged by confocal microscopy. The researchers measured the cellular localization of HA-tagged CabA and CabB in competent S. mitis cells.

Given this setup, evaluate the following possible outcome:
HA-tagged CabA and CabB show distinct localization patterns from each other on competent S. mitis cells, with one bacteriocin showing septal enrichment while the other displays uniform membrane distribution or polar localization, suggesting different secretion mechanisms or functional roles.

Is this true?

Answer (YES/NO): NO